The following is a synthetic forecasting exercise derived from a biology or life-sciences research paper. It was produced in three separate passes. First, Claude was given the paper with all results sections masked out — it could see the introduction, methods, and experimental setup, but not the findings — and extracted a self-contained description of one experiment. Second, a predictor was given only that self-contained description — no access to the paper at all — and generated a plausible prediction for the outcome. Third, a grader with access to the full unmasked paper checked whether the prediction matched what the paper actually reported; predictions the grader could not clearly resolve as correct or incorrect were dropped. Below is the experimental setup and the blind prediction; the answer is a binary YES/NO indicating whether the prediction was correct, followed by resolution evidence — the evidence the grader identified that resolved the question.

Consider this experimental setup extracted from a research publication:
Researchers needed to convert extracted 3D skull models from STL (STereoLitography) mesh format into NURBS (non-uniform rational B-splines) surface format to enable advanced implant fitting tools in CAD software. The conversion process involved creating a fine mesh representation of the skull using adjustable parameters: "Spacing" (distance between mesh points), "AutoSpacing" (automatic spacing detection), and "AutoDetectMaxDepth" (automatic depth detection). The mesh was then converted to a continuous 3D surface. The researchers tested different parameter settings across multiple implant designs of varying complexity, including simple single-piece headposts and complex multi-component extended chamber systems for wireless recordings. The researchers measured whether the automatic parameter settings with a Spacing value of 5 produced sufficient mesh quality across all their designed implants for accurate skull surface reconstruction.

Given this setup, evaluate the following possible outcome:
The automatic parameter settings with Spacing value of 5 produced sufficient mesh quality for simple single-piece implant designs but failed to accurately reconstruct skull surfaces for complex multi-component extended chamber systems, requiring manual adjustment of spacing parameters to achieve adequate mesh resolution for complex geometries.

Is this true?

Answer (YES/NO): NO